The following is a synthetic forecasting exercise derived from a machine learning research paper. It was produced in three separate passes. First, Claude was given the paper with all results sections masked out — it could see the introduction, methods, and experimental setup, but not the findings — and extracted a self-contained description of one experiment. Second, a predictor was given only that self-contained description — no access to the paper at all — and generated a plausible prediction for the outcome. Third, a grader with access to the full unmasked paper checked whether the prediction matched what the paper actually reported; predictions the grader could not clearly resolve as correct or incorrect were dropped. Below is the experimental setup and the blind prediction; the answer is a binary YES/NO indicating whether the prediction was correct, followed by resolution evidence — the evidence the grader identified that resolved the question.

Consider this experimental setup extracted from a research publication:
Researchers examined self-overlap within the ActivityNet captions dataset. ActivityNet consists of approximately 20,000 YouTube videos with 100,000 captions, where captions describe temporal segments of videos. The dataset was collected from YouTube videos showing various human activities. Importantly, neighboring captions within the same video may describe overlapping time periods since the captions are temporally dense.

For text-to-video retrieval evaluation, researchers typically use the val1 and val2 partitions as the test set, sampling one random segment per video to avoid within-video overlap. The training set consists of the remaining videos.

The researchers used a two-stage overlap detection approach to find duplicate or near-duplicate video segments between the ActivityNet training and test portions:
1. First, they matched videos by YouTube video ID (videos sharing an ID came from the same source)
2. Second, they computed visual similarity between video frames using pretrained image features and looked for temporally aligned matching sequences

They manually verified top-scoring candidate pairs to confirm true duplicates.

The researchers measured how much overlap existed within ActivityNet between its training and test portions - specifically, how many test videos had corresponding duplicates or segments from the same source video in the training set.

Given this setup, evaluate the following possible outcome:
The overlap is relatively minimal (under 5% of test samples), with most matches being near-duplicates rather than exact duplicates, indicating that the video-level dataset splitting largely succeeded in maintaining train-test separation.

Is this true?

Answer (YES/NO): NO